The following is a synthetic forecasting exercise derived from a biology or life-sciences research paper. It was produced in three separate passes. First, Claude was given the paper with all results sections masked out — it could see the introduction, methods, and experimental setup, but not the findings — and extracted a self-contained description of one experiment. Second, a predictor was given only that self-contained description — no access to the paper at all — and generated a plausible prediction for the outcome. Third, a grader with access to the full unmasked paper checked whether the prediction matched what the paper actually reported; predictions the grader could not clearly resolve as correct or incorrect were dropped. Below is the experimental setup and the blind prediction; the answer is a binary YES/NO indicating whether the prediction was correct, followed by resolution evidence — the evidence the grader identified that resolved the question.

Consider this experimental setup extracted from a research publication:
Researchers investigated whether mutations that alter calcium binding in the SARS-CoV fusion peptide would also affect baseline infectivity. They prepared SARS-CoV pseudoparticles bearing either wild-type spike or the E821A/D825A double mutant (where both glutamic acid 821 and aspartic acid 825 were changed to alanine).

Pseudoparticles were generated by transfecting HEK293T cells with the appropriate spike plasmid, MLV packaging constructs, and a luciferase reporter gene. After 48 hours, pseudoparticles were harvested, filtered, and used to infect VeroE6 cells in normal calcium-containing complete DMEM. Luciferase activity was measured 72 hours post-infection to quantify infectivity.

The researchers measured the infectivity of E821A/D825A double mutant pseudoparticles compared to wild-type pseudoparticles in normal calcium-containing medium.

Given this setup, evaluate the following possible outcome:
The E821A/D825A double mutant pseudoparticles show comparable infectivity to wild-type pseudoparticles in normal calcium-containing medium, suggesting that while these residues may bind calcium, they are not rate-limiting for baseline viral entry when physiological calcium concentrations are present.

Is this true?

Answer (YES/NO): NO